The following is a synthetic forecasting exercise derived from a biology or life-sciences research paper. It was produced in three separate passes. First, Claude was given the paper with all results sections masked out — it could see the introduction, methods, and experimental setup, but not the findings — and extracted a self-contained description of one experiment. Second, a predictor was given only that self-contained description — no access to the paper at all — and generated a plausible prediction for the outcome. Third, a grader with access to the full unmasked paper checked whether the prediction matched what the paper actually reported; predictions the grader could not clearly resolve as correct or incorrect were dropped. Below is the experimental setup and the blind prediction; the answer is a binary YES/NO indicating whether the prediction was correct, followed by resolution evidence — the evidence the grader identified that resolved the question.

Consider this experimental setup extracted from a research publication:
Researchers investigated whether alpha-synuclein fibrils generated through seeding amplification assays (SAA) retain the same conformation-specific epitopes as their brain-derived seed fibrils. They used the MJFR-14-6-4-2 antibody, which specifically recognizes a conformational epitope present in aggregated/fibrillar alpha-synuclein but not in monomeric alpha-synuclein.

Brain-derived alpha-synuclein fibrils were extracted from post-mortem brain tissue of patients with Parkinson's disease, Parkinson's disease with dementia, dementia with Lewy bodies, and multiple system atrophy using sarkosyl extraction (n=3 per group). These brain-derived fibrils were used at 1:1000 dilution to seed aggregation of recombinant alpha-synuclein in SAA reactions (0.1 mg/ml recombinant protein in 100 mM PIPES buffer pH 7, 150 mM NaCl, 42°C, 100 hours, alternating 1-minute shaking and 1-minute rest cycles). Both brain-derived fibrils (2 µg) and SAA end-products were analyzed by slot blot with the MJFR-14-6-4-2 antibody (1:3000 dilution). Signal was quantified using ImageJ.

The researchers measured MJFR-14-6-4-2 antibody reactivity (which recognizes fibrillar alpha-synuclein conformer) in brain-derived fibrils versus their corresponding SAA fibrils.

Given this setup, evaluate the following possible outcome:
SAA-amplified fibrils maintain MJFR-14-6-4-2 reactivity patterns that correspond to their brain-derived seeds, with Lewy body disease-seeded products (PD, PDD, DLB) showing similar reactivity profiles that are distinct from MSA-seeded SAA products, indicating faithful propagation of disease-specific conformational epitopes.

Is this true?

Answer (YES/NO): NO